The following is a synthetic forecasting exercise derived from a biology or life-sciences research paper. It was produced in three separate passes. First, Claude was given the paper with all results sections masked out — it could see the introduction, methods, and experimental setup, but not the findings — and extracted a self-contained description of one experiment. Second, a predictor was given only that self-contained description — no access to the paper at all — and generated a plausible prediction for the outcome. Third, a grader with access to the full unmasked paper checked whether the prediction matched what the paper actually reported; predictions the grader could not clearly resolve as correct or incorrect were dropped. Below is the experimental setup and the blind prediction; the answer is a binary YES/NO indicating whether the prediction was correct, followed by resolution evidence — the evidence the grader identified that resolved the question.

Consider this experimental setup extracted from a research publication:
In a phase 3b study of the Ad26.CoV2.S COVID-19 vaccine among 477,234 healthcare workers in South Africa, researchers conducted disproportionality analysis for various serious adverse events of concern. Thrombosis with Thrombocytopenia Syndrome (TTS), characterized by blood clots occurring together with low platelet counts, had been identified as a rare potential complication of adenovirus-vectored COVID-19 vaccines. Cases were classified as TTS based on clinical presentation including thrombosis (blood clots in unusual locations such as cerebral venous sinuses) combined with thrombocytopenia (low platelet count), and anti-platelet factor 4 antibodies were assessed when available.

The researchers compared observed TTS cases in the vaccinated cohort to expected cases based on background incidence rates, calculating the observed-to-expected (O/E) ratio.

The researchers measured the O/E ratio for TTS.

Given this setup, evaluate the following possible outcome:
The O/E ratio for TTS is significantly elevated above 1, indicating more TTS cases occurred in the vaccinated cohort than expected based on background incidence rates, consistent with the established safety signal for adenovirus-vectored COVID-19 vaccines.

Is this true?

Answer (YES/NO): NO